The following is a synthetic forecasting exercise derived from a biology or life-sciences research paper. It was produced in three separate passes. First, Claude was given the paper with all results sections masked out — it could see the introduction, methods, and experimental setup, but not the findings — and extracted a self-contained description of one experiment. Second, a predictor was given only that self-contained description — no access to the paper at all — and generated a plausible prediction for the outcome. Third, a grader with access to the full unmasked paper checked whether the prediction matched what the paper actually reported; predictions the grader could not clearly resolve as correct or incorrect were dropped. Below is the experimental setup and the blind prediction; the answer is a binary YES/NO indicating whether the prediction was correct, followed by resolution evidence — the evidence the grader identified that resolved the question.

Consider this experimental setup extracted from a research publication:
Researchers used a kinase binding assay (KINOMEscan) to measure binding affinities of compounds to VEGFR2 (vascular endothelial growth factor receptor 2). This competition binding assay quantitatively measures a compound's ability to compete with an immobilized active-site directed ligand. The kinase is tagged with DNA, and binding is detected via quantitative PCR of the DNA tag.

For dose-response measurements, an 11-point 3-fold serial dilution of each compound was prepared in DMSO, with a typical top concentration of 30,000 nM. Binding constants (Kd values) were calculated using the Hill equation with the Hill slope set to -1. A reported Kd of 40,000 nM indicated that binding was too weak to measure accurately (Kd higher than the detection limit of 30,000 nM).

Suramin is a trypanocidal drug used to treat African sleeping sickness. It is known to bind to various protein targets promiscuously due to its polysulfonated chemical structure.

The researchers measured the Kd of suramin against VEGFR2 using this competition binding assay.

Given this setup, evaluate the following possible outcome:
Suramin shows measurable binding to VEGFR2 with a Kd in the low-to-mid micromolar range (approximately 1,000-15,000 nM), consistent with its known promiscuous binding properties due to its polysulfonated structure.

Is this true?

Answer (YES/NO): NO